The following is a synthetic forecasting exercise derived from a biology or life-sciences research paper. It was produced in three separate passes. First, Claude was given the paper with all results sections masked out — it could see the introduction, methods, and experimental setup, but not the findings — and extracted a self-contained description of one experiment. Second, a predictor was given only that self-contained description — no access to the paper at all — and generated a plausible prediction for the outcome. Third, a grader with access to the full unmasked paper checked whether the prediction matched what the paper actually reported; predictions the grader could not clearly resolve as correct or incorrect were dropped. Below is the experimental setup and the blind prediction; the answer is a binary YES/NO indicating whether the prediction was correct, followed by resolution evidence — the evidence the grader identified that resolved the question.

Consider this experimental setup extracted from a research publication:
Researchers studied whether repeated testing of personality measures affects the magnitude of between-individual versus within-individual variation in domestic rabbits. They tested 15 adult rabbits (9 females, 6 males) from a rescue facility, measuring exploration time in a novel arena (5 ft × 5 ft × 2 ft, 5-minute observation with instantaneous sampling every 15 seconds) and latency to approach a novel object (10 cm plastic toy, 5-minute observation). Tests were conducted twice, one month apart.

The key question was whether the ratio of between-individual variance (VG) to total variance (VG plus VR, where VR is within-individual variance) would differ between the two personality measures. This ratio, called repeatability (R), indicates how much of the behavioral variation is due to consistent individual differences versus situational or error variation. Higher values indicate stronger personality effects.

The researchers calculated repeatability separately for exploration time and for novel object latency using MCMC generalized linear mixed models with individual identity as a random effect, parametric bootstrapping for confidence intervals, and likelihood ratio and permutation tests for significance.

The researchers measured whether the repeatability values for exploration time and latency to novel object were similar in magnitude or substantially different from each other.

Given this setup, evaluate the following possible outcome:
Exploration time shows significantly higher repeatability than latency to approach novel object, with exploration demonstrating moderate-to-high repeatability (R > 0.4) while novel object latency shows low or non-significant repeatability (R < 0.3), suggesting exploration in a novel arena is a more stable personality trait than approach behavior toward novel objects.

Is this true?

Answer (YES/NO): NO